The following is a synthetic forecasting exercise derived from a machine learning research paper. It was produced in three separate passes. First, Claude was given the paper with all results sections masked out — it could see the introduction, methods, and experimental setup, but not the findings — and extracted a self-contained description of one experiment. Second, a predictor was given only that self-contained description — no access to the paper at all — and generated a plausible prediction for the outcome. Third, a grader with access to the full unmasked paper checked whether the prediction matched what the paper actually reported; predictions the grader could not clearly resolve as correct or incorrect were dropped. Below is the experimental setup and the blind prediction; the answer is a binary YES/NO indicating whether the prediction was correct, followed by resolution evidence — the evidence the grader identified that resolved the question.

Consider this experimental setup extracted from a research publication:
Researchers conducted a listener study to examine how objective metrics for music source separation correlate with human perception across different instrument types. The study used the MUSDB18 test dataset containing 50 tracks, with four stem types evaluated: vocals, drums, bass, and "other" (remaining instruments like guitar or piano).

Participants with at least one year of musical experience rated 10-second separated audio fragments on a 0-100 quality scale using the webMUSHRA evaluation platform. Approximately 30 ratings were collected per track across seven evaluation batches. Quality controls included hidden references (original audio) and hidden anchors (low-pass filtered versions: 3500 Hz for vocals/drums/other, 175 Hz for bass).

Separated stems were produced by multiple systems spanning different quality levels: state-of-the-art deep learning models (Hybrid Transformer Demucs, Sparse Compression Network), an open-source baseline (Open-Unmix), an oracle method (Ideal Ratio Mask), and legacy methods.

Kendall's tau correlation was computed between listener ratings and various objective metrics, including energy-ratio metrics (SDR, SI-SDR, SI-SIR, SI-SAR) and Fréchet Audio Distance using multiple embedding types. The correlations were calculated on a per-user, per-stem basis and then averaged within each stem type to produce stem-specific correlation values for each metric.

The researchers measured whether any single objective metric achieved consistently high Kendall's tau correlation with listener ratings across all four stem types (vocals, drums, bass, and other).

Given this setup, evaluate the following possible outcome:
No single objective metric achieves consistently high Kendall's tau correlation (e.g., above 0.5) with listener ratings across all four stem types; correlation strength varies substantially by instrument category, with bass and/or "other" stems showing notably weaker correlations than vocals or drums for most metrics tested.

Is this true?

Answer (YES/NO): NO